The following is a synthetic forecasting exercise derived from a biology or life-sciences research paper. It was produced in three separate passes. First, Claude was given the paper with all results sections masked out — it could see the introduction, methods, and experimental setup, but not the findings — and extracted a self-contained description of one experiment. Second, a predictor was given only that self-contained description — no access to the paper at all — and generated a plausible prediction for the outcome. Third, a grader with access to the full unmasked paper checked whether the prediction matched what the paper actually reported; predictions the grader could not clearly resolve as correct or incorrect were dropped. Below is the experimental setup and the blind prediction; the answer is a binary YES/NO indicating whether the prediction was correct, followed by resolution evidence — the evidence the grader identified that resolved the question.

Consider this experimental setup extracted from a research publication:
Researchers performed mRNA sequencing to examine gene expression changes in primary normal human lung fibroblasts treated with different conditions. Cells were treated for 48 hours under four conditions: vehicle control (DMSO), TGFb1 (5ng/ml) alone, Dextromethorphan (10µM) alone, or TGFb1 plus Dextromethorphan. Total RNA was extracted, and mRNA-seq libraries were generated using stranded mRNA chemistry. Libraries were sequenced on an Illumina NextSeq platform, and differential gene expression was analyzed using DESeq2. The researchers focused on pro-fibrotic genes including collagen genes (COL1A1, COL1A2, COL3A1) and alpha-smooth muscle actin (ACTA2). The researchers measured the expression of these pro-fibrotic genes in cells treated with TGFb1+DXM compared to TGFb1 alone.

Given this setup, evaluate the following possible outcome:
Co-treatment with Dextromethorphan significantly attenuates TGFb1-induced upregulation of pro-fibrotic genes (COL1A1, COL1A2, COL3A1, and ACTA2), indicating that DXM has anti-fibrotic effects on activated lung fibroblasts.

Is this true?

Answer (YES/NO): NO